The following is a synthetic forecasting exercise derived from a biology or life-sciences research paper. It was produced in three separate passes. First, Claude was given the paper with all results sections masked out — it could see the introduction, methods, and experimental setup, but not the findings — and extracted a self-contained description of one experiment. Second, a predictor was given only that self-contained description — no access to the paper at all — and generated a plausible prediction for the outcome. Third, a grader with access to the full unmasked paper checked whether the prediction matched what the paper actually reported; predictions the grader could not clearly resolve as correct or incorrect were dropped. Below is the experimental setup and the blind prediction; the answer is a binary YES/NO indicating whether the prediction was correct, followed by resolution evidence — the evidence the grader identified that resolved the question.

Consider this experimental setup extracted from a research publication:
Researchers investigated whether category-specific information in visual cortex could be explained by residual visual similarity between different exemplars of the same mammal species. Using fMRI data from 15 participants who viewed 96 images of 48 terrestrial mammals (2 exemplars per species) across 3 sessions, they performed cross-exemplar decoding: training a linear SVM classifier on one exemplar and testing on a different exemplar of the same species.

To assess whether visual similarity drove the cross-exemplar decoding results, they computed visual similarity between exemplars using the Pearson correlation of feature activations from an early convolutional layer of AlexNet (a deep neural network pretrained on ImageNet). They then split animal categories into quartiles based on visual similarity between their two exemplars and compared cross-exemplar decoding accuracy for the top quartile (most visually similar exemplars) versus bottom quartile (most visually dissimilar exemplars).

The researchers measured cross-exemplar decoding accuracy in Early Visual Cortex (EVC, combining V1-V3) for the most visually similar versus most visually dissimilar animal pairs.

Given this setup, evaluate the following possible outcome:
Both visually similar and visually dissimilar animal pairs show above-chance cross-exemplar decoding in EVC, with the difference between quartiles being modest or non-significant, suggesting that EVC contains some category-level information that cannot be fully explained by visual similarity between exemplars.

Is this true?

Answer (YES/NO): NO